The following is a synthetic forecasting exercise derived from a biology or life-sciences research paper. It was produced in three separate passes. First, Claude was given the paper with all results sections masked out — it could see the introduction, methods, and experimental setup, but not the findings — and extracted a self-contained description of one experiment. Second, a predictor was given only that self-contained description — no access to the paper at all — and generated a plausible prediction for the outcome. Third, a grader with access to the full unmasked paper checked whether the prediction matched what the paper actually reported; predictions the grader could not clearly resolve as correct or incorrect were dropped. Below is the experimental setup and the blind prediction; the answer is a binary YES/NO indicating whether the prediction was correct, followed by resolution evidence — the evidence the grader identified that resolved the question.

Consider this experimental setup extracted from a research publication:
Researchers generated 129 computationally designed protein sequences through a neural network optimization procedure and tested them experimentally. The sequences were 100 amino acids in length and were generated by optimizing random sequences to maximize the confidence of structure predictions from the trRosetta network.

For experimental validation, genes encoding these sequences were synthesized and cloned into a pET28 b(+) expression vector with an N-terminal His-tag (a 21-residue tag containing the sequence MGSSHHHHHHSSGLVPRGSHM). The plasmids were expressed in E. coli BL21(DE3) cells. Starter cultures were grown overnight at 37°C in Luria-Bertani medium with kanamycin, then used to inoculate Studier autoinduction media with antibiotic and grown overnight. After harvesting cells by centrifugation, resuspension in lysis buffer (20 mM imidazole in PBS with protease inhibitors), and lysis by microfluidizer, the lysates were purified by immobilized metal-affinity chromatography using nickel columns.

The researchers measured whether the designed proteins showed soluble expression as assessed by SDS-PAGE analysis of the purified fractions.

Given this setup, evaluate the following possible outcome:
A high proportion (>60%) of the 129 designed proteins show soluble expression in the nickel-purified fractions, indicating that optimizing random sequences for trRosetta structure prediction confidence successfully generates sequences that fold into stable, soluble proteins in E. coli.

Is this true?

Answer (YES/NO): YES